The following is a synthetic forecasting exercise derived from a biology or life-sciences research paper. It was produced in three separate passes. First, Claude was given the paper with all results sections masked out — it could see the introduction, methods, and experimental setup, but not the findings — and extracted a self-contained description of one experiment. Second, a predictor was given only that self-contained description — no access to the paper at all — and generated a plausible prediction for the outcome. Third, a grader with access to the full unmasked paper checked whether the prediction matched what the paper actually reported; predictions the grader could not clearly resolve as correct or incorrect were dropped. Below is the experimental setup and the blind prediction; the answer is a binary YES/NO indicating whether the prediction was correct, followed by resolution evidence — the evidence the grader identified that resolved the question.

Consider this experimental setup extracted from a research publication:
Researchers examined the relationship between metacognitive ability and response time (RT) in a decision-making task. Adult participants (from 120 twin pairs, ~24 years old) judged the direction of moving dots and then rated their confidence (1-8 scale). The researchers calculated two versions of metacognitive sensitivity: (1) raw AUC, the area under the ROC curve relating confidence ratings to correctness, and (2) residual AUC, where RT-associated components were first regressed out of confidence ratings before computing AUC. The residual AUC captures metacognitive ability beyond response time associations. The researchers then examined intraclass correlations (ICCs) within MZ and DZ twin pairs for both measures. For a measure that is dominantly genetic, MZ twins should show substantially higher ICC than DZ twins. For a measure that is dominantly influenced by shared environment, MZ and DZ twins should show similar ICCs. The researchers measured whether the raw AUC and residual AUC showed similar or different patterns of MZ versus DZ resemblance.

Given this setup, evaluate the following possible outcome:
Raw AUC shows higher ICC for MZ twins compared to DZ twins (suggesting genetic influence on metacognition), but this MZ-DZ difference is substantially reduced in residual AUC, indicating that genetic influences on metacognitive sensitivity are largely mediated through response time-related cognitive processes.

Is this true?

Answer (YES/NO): NO